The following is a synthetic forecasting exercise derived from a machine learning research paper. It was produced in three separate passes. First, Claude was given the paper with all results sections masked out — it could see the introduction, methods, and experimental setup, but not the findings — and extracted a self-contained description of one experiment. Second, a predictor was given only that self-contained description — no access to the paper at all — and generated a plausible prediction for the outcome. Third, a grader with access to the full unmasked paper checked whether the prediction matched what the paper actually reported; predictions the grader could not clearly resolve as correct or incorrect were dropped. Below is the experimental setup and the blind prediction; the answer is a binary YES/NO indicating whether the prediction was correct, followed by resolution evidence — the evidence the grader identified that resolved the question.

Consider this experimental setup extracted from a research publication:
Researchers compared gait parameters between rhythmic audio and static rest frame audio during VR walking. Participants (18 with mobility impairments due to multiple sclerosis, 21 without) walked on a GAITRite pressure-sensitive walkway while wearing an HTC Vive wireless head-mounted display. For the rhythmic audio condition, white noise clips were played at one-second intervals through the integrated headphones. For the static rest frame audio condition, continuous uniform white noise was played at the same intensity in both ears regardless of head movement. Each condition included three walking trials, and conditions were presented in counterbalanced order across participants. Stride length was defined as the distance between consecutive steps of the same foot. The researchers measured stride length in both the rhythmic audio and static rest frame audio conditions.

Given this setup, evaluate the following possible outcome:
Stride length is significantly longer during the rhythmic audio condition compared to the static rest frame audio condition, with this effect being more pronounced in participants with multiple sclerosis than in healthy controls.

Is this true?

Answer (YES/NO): NO